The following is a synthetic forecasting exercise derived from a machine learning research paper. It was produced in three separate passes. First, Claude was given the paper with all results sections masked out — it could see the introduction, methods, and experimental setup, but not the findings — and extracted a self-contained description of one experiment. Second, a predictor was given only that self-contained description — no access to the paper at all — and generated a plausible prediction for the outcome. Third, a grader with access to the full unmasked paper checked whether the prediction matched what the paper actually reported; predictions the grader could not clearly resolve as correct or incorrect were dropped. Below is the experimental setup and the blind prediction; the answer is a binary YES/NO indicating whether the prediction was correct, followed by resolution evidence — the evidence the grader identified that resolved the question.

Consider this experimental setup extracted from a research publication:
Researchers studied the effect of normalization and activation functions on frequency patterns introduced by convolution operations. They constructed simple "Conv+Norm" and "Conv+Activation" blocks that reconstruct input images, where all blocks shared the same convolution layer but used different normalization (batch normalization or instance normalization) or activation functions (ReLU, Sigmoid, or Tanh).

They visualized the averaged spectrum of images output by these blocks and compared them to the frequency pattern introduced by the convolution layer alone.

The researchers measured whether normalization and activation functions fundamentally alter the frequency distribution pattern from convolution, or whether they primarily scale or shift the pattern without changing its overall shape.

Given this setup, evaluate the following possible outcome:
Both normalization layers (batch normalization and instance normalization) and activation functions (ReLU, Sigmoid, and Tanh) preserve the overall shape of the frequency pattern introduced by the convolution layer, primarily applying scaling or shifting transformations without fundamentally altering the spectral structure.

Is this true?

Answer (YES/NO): YES